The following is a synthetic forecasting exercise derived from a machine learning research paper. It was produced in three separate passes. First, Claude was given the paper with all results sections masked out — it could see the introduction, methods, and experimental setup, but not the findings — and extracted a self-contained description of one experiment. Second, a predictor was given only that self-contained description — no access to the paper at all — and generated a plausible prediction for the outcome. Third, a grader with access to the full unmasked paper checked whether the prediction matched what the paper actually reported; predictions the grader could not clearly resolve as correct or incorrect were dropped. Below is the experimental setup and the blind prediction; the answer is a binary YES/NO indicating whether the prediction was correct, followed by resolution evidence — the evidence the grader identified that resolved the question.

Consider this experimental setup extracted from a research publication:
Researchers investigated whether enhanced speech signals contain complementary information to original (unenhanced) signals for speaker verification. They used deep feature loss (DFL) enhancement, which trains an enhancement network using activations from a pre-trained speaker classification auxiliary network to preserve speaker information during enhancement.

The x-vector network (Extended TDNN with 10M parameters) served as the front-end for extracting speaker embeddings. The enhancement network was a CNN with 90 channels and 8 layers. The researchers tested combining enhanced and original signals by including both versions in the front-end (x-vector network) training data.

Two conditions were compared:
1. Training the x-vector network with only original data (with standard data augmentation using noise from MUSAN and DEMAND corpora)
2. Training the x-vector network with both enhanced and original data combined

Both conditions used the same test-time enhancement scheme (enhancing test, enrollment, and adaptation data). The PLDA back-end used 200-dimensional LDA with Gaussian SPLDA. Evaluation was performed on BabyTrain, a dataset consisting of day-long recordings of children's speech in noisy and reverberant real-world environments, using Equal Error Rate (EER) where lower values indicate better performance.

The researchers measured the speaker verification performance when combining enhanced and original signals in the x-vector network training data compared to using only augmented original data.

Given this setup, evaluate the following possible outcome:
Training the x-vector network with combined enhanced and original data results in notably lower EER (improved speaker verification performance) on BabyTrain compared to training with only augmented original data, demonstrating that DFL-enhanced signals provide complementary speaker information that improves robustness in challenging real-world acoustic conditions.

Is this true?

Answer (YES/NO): YES